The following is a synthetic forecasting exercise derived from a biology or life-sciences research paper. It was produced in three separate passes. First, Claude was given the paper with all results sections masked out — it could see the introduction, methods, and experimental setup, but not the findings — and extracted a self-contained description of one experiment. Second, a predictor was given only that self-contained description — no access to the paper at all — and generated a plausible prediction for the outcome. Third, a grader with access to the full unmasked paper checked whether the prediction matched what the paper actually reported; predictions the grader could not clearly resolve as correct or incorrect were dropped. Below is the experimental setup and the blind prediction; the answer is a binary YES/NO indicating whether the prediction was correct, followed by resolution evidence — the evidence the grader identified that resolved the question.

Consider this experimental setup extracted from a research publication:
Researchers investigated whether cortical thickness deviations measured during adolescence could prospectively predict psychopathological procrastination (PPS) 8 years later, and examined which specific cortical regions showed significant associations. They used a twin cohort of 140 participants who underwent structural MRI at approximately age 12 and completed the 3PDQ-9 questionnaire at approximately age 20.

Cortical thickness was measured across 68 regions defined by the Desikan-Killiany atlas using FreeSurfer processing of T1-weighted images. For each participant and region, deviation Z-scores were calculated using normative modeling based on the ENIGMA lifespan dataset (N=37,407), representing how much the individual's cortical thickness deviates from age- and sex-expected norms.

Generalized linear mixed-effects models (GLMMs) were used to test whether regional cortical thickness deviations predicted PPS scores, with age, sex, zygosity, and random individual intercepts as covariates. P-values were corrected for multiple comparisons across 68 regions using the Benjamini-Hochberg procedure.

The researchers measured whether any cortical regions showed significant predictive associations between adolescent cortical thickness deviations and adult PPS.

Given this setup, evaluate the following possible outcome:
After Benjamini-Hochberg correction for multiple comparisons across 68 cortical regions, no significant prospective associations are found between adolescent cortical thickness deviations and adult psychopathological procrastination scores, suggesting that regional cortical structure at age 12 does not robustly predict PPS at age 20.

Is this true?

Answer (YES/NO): NO